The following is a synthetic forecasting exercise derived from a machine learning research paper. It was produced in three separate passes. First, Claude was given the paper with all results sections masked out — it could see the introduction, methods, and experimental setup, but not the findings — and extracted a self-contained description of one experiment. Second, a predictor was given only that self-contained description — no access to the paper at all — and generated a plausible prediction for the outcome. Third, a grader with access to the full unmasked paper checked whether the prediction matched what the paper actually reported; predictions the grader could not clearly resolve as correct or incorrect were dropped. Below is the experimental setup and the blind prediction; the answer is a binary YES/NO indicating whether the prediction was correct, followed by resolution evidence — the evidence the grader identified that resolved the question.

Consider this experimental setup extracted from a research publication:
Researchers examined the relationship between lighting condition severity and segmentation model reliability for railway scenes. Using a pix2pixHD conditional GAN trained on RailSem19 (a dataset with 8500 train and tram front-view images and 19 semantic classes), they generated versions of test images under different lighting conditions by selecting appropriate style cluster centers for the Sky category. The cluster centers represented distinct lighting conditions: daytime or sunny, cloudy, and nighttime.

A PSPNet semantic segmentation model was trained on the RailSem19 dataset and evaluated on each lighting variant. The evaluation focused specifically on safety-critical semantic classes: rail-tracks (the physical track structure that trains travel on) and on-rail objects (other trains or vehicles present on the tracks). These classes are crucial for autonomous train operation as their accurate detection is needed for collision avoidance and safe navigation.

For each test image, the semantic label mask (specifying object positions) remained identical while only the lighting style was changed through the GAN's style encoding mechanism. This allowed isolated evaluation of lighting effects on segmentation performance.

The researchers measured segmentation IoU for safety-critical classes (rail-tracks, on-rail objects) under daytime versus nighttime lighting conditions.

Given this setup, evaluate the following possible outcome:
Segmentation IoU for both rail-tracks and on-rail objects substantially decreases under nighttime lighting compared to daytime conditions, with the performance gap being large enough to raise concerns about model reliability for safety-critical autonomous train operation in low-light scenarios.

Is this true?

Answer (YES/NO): NO